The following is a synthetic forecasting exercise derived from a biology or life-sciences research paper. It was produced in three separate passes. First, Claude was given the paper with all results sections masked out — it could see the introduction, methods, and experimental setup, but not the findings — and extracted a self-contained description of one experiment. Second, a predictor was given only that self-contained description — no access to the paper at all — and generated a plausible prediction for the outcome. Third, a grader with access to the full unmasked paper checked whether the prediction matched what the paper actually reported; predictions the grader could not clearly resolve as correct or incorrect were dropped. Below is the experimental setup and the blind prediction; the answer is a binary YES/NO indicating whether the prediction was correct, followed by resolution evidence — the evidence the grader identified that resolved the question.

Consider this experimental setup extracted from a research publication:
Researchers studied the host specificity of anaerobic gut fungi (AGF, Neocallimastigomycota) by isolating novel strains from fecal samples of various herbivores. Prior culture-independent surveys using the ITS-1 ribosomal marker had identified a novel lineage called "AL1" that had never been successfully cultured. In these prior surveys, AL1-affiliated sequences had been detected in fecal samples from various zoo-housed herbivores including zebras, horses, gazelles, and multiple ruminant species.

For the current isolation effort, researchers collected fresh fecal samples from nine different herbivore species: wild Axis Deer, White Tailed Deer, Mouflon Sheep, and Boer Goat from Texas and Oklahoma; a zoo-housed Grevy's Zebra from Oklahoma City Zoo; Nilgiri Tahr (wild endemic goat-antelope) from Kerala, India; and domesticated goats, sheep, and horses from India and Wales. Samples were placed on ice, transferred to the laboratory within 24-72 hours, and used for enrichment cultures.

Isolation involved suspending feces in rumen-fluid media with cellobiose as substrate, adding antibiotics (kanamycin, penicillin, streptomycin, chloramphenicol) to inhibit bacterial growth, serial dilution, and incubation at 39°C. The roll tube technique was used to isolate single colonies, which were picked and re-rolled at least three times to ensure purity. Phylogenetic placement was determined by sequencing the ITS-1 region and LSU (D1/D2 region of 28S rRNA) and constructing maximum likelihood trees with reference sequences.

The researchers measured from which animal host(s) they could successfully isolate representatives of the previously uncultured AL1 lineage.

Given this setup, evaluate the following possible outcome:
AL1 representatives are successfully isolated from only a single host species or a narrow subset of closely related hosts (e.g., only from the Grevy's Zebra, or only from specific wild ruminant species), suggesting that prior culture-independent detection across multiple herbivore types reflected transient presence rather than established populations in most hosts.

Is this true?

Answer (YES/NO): YES